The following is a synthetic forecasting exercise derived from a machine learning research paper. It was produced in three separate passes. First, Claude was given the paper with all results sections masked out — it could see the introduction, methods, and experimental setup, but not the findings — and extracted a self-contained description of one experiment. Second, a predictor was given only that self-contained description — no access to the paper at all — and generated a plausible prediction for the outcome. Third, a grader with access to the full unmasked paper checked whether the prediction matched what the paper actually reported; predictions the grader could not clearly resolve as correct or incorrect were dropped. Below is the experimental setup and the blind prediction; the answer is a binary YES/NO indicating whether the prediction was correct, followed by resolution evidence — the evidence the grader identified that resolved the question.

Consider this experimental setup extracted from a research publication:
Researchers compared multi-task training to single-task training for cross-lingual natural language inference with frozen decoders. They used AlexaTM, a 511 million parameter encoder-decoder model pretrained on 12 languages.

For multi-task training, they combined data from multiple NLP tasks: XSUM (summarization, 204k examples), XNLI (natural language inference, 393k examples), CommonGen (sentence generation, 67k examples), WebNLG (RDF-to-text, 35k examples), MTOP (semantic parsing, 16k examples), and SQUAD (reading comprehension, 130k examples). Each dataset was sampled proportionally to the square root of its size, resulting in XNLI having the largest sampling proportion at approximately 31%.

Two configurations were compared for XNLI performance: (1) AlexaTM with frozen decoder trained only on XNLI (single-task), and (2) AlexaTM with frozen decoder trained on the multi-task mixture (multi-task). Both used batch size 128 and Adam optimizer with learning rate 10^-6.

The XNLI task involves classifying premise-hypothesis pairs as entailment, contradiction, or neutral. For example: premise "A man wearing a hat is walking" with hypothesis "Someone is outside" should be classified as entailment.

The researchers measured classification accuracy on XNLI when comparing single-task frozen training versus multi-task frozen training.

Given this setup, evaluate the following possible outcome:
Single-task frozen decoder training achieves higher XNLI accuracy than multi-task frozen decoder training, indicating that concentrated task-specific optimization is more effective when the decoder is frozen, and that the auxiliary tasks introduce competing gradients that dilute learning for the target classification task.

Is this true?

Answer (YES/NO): NO